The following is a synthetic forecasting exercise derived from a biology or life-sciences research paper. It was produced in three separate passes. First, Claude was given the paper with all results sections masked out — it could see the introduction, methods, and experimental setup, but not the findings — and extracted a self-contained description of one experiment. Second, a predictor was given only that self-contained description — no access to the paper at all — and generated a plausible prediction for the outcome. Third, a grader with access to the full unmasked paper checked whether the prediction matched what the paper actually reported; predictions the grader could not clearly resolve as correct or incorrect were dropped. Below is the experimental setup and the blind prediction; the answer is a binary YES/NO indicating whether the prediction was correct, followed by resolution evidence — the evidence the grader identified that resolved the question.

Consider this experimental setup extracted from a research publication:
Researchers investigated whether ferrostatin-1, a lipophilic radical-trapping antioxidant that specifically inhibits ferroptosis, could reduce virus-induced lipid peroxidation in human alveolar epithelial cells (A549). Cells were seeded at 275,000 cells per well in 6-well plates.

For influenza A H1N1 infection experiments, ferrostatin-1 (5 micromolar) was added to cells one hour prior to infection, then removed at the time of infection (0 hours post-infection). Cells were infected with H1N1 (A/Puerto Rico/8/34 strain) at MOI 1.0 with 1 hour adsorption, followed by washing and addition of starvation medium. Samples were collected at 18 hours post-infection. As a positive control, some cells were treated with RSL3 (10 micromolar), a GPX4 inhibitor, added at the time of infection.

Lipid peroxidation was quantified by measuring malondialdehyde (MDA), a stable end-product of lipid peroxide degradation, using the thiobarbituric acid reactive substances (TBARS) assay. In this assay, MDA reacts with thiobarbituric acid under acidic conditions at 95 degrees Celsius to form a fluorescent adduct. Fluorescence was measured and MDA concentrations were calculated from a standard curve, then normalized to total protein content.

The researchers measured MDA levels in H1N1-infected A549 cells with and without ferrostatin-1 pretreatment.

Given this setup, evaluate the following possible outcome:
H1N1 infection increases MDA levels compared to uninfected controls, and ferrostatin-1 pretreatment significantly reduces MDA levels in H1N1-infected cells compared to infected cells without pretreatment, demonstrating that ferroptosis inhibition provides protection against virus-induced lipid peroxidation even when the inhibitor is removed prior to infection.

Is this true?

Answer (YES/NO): NO